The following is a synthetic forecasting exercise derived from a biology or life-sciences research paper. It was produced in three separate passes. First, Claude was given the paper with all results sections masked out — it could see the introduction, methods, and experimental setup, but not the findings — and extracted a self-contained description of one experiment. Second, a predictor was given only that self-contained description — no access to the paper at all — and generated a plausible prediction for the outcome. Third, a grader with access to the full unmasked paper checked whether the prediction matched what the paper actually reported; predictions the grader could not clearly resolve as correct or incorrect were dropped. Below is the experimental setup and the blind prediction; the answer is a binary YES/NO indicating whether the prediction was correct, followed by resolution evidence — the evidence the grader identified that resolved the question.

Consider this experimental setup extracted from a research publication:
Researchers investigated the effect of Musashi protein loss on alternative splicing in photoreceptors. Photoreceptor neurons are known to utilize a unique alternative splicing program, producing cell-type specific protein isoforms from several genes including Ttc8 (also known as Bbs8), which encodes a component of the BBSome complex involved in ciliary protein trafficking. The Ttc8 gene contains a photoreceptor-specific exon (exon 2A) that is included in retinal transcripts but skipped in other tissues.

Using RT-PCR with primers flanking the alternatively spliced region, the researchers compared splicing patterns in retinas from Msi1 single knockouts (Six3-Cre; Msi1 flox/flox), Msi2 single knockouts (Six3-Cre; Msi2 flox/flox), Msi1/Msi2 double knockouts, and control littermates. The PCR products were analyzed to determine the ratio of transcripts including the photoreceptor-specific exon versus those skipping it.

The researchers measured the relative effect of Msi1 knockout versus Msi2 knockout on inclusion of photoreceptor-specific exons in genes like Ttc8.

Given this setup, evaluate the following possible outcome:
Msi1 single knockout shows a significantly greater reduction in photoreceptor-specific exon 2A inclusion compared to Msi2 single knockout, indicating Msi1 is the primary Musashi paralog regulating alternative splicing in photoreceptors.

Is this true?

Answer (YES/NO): YES